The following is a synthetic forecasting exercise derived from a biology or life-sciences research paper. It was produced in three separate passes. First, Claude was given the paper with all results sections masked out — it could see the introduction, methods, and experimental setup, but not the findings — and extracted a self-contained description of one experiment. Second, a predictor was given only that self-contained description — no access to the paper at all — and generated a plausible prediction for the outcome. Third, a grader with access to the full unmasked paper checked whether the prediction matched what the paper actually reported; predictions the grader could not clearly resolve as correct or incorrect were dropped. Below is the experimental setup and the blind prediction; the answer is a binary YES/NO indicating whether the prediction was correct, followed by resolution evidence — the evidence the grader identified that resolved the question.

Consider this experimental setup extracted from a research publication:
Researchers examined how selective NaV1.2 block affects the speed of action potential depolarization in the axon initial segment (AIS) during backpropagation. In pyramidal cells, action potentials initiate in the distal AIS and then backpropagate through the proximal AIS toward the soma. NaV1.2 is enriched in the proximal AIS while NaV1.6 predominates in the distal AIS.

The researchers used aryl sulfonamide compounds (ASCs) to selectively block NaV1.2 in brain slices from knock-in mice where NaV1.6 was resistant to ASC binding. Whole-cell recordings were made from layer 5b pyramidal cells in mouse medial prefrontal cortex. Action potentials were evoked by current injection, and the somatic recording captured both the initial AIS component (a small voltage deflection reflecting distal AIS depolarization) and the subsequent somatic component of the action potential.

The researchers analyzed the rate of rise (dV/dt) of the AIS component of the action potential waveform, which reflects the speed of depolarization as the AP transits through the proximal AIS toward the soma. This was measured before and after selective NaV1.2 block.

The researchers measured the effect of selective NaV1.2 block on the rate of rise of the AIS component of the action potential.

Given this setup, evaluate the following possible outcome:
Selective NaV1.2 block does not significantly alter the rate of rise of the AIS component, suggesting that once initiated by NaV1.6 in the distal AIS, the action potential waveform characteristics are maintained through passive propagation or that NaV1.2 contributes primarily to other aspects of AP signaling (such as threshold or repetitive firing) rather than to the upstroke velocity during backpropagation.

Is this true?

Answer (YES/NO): NO